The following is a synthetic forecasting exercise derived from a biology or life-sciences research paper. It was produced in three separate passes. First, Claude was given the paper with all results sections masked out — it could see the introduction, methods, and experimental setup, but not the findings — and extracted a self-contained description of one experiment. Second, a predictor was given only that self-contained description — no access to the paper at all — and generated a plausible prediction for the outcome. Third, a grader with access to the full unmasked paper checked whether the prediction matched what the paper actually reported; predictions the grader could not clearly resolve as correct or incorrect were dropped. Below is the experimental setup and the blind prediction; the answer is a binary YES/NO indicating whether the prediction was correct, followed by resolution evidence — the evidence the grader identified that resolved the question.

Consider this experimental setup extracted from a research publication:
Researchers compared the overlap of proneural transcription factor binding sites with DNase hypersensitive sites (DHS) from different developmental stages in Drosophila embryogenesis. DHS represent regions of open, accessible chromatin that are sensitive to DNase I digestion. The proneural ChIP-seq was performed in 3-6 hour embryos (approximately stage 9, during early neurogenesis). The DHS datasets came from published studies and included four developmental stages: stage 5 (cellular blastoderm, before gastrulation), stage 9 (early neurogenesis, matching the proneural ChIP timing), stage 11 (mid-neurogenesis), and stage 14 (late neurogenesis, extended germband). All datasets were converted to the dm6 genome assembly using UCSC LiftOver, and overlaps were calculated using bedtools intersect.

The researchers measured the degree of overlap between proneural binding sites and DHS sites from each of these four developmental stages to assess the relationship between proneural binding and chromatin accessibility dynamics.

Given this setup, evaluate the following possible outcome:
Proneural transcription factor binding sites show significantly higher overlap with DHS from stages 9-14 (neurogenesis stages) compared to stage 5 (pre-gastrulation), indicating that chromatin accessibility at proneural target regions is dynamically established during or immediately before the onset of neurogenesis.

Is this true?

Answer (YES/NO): NO